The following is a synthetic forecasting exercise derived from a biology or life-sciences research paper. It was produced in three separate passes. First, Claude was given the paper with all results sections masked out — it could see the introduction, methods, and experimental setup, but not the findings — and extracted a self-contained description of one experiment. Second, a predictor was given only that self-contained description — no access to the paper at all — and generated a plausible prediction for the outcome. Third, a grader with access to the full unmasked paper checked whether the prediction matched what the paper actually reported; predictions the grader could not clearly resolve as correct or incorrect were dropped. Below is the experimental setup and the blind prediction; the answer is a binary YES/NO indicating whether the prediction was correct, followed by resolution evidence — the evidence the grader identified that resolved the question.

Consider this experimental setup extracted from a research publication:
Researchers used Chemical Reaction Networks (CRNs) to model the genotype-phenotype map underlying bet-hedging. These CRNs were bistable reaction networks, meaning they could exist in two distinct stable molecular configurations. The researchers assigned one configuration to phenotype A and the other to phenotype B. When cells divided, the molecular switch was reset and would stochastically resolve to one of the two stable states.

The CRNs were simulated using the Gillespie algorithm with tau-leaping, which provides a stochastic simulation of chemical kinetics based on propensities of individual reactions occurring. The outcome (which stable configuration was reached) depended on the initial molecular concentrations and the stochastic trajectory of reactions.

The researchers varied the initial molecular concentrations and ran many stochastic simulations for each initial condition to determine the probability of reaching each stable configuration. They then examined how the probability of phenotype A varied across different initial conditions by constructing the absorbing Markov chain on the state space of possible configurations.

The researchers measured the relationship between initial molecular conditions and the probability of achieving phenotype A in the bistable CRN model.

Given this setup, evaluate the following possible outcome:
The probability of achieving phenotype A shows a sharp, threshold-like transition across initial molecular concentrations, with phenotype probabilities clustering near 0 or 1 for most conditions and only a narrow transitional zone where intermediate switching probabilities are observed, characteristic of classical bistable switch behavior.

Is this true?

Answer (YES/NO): NO